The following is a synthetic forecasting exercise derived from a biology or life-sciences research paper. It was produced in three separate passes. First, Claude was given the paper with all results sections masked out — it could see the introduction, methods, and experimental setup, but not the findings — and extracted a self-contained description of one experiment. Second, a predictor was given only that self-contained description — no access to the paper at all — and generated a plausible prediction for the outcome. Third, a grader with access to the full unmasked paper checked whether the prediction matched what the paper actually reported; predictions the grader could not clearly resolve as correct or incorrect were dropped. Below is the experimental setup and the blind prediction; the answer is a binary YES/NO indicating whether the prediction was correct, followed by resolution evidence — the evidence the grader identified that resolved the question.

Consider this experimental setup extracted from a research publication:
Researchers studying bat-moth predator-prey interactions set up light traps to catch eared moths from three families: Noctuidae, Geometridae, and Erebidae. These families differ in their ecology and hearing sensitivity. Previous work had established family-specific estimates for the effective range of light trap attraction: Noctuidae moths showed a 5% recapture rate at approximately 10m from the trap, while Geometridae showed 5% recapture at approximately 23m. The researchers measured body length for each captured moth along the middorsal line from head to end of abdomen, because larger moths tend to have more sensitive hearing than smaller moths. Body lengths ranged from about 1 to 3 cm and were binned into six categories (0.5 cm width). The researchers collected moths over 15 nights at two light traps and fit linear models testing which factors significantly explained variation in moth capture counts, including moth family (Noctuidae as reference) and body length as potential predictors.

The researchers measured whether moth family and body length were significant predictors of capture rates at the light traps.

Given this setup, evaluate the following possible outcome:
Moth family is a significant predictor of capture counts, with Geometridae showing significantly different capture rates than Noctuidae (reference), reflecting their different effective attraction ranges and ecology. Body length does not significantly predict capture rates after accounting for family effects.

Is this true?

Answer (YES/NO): NO